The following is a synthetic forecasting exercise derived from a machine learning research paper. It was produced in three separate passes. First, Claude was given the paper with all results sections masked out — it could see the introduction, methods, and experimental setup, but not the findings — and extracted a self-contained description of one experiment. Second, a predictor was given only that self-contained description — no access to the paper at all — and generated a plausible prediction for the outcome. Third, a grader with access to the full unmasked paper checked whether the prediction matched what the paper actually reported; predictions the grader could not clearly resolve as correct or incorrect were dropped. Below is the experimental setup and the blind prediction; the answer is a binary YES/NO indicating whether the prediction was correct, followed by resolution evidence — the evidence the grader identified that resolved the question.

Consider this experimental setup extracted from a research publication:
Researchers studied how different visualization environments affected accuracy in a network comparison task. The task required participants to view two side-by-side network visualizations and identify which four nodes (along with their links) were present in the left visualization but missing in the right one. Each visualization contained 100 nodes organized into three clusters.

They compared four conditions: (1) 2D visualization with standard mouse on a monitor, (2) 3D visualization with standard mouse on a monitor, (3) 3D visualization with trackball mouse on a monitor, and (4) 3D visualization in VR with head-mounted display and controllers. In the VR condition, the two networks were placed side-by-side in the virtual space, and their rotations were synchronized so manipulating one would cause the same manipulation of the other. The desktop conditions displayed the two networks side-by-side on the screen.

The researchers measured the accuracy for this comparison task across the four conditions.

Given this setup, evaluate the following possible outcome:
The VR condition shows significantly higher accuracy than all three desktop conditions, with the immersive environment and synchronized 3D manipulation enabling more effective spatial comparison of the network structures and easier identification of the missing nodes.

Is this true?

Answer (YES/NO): NO